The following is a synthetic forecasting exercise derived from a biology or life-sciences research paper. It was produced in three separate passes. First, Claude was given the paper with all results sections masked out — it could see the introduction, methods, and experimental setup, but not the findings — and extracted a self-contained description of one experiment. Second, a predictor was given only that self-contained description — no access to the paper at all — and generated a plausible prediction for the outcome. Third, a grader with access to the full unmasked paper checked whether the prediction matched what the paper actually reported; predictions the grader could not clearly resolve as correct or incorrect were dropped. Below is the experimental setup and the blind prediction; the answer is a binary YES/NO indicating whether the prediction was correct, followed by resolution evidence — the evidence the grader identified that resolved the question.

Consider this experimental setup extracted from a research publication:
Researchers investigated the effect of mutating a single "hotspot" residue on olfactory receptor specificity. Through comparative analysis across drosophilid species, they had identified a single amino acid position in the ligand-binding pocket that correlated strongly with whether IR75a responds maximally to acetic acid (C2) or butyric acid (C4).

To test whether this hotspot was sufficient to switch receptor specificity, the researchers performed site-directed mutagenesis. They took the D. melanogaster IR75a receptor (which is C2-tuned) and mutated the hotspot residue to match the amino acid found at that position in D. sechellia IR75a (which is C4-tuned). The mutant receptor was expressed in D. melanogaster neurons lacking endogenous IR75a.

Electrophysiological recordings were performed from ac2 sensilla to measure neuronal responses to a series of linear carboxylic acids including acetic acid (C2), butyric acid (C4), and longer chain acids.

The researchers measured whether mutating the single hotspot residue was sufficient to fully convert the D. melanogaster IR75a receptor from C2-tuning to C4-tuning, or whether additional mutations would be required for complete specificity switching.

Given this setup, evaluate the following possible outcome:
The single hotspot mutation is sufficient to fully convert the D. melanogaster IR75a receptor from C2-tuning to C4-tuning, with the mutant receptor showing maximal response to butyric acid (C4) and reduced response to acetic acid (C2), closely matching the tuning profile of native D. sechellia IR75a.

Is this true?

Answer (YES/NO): NO